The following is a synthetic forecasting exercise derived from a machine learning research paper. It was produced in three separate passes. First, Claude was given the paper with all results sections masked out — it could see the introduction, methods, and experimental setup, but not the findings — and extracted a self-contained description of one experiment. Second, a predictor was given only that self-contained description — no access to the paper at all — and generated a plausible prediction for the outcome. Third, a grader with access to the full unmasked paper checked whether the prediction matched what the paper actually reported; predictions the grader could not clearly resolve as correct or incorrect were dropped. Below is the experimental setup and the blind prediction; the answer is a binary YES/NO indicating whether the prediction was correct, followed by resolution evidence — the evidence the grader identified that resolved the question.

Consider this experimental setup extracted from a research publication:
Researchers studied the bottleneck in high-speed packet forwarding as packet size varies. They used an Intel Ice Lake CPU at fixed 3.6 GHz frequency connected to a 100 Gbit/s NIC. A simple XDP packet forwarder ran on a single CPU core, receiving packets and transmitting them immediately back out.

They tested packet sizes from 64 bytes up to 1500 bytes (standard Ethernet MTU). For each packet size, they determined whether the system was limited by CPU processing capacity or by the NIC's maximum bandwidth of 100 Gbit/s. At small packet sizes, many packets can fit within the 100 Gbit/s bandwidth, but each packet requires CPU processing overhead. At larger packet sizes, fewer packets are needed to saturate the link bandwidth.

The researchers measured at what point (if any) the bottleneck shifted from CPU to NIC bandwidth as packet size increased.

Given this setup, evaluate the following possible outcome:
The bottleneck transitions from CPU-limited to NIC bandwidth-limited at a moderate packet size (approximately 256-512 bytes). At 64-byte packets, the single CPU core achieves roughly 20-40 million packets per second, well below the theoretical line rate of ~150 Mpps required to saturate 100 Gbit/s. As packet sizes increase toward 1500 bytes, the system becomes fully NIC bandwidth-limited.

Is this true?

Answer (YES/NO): NO